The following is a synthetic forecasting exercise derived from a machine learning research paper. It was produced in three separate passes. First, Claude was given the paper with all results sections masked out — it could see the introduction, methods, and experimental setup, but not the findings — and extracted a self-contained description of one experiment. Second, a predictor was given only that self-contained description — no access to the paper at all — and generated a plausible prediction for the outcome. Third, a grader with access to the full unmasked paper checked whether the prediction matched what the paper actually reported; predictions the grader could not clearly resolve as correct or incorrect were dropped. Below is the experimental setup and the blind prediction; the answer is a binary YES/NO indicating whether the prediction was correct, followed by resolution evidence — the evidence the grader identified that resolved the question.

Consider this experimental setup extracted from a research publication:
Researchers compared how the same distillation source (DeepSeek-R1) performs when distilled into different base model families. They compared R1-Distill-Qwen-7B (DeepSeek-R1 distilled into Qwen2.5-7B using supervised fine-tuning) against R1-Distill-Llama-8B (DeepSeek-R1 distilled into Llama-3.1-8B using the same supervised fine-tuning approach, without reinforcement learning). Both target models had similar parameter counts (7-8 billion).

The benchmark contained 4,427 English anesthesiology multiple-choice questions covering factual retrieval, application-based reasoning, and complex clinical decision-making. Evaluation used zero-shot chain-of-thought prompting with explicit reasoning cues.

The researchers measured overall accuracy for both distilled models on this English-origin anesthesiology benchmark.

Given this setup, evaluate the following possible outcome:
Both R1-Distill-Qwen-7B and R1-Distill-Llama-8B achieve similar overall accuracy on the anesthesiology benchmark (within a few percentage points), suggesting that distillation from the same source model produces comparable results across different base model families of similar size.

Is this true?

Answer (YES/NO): NO